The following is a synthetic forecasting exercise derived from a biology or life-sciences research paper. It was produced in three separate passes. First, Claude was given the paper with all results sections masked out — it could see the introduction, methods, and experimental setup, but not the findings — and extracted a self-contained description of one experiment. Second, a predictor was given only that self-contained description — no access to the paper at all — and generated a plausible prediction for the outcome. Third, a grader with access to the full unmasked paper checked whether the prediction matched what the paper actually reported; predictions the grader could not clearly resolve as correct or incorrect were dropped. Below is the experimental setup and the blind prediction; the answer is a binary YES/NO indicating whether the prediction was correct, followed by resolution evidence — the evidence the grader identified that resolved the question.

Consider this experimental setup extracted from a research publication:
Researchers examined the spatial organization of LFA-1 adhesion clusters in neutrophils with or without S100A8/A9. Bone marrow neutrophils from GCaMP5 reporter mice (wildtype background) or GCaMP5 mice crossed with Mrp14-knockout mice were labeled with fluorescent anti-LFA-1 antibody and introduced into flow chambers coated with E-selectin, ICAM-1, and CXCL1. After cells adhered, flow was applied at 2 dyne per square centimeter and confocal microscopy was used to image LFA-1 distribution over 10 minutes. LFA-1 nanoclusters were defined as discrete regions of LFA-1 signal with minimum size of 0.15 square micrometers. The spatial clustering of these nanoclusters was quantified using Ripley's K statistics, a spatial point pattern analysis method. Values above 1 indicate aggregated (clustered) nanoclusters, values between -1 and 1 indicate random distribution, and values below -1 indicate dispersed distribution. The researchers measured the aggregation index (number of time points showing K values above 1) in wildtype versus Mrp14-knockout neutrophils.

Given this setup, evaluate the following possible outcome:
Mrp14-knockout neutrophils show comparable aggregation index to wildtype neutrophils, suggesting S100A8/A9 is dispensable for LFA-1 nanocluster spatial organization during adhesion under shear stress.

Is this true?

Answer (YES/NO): NO